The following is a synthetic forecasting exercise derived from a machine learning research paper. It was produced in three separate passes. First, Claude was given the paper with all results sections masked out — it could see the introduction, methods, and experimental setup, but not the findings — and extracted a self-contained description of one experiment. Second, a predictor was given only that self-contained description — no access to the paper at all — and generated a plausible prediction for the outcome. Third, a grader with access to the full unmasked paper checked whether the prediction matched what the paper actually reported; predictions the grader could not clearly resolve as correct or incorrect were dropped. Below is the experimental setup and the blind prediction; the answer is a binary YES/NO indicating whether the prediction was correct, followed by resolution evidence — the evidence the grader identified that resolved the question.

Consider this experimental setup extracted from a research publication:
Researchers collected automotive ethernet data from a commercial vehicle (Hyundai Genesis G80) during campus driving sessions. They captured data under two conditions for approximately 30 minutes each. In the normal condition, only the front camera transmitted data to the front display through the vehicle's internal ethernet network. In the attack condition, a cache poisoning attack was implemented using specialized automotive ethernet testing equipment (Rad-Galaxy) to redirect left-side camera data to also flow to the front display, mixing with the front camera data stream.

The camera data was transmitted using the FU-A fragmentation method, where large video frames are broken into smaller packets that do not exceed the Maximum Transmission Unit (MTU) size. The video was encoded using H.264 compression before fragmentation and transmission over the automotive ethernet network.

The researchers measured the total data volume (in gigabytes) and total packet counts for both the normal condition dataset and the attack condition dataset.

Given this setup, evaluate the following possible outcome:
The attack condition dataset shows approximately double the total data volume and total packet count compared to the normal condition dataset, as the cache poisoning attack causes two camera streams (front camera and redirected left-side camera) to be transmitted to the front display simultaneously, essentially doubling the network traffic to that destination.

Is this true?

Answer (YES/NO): NO